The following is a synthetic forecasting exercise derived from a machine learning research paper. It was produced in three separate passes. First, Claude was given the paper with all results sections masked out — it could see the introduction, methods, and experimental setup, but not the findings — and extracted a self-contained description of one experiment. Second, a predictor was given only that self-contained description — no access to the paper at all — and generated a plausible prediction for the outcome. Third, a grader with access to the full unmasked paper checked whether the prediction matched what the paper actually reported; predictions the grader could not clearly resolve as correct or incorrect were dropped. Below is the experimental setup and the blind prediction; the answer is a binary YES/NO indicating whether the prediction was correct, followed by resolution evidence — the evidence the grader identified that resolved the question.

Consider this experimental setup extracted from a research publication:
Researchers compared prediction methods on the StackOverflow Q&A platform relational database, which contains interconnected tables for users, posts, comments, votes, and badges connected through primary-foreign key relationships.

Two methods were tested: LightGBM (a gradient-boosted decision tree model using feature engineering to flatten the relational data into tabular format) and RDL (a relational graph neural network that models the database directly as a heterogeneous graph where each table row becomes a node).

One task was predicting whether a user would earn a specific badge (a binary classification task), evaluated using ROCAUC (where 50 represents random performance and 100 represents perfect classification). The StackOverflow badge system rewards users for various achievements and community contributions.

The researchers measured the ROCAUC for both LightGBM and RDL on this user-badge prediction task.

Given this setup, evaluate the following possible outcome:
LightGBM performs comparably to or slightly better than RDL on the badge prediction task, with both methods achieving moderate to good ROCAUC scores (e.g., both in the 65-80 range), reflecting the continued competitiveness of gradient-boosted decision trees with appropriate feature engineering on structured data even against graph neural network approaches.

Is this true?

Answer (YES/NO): NO